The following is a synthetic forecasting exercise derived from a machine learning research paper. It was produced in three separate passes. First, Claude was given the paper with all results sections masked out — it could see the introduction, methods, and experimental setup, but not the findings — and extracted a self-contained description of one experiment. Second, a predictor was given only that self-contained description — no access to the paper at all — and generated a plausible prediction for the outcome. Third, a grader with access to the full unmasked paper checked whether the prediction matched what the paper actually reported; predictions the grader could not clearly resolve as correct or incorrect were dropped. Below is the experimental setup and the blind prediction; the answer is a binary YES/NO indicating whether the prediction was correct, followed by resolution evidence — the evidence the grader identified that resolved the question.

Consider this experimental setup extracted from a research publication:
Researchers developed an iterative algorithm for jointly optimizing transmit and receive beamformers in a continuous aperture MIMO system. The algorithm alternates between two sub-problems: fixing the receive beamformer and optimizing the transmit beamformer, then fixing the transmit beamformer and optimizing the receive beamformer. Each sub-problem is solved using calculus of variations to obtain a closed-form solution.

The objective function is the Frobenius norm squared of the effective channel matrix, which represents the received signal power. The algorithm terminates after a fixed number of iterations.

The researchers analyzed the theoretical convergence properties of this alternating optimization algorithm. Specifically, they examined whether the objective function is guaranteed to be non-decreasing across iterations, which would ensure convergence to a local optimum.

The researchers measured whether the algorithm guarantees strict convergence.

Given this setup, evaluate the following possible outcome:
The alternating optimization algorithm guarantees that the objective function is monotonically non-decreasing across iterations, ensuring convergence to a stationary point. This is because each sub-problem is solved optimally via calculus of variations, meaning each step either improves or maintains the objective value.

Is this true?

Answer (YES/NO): YES